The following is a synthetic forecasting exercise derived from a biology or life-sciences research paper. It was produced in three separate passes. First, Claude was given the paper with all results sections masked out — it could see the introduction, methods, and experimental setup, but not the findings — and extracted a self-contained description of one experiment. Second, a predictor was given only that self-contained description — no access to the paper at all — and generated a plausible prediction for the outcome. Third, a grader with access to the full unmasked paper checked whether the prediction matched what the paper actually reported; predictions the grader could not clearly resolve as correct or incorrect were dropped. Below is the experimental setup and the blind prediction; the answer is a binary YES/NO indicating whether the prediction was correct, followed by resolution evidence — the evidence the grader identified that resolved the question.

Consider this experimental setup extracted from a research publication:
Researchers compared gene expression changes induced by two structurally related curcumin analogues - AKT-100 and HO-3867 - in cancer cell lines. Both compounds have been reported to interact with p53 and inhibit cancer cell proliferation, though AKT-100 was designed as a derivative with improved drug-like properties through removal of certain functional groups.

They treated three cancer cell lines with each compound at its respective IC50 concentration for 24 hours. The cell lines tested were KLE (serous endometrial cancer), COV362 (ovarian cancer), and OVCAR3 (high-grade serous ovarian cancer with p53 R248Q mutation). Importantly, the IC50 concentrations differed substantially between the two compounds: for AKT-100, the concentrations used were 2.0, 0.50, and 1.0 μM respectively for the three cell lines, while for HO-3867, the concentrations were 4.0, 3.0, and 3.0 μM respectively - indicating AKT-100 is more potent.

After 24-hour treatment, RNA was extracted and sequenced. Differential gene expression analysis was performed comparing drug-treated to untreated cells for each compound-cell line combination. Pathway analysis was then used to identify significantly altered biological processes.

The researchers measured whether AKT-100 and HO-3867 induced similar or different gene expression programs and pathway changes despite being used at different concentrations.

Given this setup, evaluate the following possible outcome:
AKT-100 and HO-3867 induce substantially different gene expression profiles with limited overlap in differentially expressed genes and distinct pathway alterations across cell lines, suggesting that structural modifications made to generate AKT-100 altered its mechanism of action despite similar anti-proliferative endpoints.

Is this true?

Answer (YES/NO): NO